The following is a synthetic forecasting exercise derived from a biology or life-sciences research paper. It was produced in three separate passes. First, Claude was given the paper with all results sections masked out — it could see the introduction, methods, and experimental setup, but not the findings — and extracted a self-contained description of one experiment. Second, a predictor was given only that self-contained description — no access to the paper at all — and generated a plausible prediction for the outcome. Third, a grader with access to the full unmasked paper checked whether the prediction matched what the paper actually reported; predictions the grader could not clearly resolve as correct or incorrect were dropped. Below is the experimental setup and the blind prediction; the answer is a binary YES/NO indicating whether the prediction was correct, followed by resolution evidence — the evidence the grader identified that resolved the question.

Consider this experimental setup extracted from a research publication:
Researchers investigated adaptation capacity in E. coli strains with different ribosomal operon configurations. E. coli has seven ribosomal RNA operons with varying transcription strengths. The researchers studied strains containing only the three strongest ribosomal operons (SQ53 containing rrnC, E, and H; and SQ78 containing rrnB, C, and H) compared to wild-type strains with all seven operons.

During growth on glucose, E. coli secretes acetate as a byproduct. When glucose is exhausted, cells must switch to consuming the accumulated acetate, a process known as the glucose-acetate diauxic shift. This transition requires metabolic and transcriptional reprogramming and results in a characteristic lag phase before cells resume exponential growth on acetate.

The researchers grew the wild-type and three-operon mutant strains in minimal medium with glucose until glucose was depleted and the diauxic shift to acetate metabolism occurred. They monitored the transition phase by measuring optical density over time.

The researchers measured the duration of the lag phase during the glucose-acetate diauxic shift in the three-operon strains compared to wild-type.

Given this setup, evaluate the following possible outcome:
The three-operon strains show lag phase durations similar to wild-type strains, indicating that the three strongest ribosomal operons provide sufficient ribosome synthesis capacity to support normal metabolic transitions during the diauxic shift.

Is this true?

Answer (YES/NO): NO